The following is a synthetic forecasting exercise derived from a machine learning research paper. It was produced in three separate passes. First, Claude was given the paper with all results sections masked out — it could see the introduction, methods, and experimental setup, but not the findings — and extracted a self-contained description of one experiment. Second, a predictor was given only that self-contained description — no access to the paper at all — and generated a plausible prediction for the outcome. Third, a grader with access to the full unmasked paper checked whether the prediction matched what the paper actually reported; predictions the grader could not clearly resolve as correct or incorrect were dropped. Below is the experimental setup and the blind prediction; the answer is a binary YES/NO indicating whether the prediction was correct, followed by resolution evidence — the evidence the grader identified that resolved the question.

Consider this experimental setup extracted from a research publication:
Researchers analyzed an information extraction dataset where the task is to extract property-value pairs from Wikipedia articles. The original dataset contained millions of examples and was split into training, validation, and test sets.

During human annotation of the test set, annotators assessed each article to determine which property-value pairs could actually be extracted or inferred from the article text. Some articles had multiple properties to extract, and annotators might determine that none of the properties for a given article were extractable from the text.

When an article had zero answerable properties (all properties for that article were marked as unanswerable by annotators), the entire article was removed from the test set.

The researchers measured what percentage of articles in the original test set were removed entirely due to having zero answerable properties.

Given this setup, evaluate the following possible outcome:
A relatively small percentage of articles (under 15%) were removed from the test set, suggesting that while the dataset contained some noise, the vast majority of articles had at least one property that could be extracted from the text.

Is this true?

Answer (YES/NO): YES